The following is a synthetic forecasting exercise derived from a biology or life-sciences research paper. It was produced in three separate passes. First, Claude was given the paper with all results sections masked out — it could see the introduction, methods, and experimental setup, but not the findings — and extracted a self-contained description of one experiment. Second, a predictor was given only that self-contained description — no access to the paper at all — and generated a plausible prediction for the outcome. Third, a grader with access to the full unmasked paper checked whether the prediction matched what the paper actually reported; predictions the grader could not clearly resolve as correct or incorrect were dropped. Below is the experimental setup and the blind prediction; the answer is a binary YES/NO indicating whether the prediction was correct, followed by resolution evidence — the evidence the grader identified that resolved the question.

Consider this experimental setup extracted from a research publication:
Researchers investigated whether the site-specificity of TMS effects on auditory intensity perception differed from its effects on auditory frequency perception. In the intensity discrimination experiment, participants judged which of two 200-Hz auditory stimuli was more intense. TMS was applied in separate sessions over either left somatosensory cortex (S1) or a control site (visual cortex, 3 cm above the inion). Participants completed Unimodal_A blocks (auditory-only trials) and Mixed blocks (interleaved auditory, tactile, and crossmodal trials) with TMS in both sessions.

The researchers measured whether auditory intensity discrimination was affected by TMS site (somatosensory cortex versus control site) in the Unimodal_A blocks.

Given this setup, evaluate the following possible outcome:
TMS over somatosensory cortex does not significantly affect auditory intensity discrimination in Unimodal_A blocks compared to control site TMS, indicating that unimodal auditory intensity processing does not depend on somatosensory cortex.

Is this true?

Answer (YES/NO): YES